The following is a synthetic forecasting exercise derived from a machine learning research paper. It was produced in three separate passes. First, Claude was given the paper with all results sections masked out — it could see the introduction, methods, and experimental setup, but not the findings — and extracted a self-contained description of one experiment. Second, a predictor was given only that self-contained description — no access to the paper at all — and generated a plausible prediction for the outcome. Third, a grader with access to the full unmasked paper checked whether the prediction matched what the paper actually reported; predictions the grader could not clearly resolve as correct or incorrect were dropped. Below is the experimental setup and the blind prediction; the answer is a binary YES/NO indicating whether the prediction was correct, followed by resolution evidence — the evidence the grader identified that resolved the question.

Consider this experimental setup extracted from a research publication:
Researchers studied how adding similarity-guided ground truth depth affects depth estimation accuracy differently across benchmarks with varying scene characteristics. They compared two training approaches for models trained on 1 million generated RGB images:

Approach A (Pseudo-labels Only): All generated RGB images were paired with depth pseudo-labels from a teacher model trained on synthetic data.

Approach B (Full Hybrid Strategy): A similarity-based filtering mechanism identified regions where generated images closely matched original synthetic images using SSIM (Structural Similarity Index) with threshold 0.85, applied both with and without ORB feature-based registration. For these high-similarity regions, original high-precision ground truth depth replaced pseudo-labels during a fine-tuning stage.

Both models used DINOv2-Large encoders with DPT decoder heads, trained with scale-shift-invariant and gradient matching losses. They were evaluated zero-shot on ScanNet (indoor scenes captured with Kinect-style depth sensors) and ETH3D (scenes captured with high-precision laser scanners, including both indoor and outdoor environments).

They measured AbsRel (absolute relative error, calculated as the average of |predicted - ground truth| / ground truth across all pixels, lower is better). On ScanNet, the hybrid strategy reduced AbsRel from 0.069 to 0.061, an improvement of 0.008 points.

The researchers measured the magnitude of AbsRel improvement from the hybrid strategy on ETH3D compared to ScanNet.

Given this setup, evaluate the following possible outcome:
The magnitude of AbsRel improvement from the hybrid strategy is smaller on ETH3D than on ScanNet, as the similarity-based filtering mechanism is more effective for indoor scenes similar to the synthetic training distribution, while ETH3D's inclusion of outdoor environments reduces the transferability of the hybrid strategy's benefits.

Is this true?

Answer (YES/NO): YES